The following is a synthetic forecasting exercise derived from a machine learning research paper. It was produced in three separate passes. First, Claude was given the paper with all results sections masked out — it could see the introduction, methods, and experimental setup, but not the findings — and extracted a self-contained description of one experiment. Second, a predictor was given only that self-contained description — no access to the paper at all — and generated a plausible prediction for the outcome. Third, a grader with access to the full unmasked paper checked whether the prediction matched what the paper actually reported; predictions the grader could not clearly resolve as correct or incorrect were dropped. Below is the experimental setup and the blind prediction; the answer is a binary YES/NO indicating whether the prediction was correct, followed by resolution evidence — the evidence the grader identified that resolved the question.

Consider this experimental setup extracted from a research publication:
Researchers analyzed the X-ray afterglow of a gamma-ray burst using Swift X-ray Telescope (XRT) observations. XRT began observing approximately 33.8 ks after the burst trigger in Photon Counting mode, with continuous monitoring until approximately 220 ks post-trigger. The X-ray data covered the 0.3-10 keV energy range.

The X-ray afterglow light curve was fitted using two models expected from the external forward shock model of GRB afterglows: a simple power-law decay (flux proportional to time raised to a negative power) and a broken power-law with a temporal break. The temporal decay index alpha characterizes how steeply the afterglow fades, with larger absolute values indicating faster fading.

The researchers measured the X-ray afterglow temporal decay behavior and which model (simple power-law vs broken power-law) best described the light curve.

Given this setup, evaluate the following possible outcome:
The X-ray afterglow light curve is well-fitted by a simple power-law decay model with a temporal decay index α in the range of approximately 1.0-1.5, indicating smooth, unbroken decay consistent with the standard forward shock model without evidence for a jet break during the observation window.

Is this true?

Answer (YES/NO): NO